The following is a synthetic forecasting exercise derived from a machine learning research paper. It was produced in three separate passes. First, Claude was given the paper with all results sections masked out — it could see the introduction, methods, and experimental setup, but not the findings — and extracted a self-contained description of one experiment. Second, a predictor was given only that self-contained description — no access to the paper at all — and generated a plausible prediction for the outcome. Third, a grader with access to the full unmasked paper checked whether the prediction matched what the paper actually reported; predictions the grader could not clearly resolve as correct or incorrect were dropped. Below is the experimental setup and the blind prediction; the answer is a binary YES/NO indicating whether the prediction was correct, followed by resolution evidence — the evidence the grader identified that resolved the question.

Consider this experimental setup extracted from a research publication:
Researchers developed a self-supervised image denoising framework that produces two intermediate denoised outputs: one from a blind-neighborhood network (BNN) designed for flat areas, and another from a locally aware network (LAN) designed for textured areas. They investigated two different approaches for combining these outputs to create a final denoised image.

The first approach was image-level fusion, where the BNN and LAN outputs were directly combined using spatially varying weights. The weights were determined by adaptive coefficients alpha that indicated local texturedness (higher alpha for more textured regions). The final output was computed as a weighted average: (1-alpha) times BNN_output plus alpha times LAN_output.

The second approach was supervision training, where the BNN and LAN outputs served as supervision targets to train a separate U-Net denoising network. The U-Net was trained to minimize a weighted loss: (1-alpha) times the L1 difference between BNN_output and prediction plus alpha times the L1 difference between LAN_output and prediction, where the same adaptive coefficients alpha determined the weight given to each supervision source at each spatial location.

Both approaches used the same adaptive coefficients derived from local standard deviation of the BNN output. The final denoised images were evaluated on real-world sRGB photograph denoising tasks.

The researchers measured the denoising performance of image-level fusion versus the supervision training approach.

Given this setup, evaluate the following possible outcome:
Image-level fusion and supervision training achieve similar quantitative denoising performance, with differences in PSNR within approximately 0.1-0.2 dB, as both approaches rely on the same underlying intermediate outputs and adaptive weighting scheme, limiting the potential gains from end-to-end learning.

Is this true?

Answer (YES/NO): NO